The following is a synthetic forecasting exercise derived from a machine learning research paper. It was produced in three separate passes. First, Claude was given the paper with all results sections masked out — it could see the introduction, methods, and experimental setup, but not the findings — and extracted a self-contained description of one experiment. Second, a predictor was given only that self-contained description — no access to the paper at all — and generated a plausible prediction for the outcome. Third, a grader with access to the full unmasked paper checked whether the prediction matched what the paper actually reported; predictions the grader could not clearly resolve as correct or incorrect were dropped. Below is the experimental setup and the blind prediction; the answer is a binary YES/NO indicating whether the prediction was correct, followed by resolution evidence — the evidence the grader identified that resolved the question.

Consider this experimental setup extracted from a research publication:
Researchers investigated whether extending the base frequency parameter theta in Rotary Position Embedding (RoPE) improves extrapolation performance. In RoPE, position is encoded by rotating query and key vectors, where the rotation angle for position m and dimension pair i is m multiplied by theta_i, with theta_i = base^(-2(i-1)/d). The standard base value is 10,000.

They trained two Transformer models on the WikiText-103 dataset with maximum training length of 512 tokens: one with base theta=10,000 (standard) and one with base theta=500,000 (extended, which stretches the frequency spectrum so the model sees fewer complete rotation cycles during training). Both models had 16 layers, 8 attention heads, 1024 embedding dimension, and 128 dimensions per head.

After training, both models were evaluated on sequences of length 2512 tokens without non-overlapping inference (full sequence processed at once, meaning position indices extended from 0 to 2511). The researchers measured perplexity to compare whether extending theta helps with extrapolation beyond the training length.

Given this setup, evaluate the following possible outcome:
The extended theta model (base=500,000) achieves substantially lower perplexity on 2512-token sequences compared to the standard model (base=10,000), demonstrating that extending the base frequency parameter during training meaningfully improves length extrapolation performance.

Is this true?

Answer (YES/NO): NO